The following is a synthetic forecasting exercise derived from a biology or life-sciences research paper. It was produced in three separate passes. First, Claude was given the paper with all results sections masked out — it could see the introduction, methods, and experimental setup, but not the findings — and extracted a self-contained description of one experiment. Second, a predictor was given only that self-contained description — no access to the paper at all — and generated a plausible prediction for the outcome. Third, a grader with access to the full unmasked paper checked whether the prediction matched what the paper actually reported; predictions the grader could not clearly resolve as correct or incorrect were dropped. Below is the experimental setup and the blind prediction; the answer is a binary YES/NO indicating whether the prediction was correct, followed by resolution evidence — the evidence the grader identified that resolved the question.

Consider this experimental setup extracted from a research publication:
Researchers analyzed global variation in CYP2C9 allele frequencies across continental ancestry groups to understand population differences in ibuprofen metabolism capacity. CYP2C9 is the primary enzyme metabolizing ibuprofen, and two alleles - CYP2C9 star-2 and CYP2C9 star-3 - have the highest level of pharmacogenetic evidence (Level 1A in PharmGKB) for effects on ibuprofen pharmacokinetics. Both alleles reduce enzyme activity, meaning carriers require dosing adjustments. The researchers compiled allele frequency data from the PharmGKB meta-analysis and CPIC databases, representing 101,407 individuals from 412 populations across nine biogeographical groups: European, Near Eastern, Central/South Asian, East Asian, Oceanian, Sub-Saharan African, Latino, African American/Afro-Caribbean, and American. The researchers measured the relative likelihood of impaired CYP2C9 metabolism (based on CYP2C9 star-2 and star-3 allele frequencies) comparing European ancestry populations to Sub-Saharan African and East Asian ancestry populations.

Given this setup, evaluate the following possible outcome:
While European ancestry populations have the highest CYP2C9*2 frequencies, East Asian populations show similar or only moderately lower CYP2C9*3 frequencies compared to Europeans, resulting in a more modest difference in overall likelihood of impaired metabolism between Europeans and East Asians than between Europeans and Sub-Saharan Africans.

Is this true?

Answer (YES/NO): NO